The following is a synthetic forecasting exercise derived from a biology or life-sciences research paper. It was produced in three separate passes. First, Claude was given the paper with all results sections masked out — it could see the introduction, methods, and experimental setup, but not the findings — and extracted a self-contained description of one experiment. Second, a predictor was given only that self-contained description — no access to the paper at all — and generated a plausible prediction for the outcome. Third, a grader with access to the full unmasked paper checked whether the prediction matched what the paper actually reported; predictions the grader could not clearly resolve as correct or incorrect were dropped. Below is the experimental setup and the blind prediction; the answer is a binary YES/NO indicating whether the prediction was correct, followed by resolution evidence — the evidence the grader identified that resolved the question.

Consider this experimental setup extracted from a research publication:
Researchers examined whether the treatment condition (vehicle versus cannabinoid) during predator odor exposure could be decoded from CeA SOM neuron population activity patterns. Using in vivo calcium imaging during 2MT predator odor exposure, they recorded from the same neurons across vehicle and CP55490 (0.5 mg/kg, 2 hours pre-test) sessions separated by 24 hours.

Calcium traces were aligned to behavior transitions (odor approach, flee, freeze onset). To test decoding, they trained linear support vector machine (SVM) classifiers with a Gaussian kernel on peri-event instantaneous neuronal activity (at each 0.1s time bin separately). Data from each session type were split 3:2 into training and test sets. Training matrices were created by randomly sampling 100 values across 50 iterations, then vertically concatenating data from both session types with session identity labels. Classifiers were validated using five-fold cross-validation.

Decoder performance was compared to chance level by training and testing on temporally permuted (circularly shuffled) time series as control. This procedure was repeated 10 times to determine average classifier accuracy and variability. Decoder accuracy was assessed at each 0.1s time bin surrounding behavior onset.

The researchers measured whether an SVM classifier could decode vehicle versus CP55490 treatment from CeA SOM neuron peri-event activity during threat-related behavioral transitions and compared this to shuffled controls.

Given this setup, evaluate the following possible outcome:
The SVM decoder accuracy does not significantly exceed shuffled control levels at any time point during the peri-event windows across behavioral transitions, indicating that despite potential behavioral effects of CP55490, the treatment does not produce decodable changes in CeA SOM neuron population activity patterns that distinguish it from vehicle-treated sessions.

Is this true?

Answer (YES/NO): NO